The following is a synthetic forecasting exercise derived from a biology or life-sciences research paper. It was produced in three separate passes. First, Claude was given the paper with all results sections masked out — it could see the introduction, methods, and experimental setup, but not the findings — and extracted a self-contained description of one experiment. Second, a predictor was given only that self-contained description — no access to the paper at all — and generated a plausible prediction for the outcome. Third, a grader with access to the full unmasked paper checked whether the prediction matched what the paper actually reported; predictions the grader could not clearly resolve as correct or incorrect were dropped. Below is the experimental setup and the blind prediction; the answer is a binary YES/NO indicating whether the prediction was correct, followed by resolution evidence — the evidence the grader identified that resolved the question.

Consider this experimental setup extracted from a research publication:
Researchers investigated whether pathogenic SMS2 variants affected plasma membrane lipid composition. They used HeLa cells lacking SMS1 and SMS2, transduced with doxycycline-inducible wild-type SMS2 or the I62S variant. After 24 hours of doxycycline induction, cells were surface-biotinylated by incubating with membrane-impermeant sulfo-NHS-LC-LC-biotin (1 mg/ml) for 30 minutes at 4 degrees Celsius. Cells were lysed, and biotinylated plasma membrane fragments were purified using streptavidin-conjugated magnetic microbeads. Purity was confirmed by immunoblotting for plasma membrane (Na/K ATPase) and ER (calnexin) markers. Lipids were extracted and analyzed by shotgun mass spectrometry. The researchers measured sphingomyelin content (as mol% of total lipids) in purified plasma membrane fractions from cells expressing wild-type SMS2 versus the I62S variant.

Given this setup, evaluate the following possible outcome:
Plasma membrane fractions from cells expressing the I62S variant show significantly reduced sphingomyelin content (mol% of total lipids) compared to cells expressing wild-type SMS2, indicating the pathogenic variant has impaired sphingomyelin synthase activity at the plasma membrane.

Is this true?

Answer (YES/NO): NO